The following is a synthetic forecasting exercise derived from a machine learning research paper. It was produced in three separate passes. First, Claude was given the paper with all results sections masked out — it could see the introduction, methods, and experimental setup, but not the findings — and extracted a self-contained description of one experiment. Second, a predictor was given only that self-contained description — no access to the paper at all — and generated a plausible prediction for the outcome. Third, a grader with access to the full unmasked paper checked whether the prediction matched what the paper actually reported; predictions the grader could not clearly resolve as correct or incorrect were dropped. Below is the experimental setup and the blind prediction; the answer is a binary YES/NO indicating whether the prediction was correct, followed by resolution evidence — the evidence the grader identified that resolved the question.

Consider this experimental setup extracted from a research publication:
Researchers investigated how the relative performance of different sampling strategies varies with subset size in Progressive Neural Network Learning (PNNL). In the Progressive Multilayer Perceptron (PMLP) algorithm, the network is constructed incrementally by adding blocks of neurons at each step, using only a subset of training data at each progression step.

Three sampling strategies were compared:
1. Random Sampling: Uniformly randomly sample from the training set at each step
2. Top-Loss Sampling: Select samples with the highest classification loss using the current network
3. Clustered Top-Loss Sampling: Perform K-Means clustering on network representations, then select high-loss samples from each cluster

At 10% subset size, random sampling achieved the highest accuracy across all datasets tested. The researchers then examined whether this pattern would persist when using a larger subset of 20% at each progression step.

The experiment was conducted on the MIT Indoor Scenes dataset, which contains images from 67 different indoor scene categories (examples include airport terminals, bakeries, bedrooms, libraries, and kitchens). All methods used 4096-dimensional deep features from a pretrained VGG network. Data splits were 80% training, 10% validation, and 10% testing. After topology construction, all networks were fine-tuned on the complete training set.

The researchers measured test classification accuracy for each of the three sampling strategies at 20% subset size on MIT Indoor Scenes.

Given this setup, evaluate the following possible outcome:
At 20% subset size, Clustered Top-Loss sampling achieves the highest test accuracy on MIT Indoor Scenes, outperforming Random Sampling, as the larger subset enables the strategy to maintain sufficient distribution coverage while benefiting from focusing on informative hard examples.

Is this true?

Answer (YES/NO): YES